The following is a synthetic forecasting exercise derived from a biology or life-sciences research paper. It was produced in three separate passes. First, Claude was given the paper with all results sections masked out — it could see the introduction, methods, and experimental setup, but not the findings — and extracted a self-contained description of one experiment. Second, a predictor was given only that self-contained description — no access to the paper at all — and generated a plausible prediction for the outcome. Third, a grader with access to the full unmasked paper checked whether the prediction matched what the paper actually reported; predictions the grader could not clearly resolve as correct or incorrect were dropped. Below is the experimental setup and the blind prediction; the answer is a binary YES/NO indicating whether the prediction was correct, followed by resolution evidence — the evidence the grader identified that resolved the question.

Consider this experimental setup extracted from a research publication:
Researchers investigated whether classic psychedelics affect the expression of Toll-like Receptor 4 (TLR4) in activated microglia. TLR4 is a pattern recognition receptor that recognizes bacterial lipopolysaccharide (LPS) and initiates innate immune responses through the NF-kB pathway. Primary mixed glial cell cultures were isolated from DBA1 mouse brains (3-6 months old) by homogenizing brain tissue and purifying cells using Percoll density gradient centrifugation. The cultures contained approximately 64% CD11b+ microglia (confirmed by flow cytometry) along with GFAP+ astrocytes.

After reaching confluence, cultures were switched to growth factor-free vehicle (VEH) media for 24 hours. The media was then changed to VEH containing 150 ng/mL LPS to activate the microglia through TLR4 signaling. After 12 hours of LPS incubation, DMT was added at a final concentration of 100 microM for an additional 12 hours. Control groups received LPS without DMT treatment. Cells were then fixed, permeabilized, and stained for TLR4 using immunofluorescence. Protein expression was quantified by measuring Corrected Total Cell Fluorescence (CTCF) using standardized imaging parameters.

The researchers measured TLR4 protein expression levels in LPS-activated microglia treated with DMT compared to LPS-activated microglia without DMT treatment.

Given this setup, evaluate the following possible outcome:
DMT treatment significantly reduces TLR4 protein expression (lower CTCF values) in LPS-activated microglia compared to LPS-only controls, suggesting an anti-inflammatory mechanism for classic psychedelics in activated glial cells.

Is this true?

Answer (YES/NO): YES